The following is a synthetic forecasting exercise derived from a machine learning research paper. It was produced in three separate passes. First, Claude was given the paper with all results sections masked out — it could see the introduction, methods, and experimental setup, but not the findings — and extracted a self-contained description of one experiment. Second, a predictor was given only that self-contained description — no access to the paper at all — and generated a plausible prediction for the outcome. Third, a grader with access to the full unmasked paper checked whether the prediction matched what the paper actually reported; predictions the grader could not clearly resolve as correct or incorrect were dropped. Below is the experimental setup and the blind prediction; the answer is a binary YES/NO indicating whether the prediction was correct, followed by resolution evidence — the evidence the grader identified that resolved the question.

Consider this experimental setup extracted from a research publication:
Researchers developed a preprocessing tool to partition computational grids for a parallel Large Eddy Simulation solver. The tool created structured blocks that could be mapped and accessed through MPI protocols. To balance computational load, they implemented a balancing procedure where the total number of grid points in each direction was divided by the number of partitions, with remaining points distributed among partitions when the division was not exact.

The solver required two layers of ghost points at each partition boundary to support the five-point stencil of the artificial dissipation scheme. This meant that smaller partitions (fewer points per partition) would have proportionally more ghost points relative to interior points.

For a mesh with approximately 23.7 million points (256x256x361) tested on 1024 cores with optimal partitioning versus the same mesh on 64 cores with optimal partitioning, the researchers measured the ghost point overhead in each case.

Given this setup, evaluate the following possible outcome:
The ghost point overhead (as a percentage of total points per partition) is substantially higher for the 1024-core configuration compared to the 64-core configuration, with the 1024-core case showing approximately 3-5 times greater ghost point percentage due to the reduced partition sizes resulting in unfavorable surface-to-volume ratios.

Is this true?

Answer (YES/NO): NO